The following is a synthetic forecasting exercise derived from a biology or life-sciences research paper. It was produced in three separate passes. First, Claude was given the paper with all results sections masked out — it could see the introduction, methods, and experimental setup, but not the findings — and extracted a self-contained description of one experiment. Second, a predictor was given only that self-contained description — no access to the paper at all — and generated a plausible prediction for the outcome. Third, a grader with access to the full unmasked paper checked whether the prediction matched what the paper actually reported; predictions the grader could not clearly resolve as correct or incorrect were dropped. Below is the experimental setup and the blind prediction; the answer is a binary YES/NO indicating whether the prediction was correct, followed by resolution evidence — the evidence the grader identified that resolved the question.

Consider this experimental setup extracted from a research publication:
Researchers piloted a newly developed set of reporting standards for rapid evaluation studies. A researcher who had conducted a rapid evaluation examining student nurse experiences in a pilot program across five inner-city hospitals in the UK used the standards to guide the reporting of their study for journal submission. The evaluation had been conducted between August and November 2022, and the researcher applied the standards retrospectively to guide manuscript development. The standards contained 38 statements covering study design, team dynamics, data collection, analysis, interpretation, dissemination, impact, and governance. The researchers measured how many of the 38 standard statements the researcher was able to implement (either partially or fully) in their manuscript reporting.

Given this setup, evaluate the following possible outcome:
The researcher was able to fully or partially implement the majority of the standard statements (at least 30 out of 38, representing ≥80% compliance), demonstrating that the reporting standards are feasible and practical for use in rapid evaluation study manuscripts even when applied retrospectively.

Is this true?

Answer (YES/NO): YES